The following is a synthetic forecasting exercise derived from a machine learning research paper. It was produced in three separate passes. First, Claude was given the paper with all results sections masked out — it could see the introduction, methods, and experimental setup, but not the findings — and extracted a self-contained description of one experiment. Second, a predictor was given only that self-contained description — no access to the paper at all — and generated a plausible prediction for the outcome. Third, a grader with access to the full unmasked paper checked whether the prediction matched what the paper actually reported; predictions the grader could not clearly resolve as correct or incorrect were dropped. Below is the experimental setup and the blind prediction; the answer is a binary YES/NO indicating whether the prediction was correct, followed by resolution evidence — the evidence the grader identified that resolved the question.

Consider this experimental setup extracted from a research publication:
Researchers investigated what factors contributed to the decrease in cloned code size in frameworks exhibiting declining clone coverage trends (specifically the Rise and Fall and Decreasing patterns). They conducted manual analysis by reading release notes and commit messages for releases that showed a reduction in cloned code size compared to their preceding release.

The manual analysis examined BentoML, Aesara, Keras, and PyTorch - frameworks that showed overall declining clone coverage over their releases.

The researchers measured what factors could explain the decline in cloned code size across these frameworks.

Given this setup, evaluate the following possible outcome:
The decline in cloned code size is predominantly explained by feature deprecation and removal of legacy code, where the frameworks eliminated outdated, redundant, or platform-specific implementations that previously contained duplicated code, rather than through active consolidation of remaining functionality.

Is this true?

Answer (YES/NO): NO